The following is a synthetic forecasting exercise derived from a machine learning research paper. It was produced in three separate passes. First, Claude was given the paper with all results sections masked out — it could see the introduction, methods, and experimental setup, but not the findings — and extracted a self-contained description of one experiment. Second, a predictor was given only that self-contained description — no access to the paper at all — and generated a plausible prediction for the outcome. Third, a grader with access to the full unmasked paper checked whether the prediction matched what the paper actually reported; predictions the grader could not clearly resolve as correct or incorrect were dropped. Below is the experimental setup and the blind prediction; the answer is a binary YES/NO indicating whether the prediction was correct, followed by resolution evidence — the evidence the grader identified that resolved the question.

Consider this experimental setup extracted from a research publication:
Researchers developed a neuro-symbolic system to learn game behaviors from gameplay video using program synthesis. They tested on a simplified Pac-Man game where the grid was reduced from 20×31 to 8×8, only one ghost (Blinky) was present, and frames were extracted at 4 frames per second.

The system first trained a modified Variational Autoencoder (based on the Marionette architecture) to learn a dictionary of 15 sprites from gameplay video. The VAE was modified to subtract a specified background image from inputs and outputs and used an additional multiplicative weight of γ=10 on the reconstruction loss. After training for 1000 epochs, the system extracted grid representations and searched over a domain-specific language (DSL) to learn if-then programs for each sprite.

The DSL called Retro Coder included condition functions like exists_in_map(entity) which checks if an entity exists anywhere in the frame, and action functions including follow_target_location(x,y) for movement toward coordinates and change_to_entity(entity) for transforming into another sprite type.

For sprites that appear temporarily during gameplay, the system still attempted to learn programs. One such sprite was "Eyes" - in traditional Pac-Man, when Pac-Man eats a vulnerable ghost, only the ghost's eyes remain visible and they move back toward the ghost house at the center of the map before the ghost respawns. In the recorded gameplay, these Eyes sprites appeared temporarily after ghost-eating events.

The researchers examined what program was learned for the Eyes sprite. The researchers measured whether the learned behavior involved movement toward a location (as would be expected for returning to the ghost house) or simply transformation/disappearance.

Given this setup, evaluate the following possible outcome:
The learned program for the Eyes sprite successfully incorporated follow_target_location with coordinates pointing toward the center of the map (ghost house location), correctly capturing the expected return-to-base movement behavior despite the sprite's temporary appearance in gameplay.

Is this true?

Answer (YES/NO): NO